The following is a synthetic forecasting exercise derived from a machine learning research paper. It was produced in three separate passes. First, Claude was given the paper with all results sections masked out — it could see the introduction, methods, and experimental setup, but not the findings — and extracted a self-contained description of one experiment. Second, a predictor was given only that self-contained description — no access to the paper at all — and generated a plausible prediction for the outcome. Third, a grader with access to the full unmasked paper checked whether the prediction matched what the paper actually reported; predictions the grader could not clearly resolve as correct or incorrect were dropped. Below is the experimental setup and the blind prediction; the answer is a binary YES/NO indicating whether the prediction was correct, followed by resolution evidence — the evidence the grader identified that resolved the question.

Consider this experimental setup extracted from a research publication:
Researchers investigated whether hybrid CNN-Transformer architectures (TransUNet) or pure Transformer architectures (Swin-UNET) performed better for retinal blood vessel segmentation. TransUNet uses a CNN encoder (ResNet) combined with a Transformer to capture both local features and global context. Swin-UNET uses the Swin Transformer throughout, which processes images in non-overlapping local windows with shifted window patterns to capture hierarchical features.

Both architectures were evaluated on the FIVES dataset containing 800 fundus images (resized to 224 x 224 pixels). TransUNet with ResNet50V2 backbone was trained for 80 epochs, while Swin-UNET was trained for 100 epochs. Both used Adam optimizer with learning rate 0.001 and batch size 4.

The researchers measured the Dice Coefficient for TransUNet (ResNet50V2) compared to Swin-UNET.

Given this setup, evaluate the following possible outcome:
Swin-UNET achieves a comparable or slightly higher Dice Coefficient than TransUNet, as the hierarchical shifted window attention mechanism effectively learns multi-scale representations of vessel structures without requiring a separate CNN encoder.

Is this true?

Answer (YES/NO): NO